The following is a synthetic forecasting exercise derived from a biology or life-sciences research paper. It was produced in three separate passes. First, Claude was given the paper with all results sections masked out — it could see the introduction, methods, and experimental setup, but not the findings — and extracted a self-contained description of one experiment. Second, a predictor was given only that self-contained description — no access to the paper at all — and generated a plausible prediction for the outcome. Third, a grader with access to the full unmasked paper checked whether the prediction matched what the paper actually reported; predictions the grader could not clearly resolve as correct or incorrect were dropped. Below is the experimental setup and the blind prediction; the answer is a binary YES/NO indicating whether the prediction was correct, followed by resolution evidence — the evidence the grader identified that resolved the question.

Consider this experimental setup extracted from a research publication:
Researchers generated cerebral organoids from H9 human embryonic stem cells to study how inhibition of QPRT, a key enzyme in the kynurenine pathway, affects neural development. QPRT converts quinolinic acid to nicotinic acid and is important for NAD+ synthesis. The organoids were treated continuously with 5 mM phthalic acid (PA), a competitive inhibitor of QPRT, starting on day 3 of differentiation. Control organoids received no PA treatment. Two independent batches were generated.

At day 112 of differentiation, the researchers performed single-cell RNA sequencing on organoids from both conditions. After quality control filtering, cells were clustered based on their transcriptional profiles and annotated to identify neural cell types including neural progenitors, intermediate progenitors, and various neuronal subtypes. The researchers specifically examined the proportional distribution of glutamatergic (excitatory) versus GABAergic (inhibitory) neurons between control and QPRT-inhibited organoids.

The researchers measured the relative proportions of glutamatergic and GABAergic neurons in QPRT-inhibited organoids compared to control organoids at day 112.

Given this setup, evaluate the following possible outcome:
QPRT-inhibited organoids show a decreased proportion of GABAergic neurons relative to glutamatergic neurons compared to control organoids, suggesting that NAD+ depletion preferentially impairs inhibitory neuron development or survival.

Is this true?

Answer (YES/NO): NO